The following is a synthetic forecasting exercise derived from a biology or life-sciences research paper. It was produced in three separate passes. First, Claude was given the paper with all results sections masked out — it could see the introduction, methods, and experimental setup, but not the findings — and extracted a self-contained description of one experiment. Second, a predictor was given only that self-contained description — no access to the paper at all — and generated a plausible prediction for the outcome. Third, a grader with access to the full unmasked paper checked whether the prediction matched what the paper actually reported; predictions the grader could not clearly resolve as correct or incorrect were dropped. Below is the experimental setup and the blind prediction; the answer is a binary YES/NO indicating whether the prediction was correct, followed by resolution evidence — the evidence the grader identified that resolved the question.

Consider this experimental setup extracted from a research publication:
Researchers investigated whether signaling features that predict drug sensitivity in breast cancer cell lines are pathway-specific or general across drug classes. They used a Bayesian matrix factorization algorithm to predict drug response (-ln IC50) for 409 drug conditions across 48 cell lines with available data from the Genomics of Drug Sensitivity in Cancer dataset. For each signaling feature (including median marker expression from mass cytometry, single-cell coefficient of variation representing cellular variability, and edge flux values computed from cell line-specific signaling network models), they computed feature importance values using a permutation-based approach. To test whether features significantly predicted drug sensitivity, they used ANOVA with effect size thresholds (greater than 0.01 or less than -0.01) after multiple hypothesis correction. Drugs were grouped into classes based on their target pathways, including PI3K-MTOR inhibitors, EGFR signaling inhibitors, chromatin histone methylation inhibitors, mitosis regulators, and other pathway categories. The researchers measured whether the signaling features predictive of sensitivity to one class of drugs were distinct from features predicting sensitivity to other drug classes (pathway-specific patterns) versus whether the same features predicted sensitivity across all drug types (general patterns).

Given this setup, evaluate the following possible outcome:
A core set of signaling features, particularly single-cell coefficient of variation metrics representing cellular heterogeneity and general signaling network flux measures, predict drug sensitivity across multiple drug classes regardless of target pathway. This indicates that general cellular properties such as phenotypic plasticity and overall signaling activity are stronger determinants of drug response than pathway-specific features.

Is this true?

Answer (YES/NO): NO